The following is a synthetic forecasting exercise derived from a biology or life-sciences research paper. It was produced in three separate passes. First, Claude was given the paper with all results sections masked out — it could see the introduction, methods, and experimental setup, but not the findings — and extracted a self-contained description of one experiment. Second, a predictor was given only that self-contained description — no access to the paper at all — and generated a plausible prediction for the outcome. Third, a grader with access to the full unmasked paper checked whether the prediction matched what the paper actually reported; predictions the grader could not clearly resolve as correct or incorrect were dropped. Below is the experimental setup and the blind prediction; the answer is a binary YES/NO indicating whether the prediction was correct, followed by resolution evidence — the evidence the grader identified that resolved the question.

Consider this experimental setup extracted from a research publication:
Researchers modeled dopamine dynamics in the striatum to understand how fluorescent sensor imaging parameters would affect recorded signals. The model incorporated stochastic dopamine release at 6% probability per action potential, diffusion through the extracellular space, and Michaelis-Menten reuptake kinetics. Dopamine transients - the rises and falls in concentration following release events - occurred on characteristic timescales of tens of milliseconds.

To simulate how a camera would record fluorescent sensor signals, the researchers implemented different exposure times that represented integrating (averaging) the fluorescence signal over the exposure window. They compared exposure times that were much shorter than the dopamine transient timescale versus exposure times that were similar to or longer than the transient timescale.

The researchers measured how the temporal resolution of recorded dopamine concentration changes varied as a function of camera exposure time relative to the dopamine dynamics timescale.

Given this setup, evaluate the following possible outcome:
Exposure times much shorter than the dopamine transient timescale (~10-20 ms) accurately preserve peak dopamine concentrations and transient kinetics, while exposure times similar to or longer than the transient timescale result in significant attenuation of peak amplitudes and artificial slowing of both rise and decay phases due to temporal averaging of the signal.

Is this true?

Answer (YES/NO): NO